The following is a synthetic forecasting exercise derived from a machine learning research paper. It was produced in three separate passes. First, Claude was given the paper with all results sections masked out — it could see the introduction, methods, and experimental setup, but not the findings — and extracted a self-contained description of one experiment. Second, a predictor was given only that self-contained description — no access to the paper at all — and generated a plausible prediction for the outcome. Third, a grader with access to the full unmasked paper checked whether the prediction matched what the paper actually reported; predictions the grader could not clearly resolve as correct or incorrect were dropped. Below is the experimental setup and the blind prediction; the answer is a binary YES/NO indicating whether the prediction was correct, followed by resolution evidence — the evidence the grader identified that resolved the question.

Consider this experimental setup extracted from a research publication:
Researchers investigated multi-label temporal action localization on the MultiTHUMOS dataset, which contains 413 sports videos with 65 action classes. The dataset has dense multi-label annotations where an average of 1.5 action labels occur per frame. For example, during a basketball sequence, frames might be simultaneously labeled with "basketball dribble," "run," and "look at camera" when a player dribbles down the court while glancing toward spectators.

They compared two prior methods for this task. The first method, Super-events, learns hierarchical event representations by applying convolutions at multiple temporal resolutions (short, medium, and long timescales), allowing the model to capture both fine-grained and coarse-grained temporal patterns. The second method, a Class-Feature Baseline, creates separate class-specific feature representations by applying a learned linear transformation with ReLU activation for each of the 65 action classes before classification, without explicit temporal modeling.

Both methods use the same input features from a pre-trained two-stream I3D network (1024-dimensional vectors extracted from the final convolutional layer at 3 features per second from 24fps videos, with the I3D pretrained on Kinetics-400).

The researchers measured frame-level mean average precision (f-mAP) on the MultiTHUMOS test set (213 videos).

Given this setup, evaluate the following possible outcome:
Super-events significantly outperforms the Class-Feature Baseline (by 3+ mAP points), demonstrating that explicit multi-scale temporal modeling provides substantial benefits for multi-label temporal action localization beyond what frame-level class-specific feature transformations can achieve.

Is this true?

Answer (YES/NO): NO